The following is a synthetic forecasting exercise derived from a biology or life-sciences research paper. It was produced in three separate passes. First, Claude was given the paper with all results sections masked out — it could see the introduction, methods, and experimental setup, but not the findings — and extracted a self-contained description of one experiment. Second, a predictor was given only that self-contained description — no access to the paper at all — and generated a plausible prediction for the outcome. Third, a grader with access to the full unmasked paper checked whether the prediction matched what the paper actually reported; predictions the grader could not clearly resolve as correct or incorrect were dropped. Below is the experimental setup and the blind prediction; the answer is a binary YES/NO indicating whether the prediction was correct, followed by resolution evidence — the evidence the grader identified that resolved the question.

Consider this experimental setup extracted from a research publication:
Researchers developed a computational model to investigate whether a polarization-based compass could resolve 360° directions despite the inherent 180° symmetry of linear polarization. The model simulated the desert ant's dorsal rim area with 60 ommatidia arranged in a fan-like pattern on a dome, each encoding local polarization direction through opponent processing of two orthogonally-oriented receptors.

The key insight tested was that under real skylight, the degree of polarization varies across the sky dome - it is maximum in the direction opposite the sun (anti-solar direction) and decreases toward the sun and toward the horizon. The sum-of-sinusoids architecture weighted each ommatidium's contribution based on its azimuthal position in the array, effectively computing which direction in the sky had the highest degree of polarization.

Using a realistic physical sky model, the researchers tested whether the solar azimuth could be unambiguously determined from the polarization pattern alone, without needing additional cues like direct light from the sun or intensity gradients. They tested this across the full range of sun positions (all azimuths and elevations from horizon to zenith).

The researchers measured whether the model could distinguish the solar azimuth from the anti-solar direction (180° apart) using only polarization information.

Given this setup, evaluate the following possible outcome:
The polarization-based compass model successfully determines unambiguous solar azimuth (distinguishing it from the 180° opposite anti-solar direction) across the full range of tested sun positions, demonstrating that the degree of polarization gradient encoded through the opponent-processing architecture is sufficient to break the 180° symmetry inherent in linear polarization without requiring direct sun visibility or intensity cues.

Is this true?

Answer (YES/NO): YES